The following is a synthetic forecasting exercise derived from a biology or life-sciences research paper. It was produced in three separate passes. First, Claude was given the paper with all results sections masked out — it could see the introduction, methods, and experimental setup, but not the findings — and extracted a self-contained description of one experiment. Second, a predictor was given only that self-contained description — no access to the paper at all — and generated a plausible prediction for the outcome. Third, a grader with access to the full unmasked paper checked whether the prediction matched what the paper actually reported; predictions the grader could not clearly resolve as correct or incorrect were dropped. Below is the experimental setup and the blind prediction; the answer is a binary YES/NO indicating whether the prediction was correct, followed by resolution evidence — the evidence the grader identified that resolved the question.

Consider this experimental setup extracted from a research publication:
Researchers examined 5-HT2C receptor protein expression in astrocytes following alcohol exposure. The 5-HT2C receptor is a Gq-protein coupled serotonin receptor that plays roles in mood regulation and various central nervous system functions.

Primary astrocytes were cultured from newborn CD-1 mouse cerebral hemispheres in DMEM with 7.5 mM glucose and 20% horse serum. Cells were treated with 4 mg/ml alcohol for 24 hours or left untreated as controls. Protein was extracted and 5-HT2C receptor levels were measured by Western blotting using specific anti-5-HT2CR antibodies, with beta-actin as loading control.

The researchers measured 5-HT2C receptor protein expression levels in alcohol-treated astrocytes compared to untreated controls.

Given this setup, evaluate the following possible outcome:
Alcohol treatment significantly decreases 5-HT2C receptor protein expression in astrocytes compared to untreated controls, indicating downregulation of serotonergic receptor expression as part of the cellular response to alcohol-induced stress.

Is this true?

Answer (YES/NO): NO